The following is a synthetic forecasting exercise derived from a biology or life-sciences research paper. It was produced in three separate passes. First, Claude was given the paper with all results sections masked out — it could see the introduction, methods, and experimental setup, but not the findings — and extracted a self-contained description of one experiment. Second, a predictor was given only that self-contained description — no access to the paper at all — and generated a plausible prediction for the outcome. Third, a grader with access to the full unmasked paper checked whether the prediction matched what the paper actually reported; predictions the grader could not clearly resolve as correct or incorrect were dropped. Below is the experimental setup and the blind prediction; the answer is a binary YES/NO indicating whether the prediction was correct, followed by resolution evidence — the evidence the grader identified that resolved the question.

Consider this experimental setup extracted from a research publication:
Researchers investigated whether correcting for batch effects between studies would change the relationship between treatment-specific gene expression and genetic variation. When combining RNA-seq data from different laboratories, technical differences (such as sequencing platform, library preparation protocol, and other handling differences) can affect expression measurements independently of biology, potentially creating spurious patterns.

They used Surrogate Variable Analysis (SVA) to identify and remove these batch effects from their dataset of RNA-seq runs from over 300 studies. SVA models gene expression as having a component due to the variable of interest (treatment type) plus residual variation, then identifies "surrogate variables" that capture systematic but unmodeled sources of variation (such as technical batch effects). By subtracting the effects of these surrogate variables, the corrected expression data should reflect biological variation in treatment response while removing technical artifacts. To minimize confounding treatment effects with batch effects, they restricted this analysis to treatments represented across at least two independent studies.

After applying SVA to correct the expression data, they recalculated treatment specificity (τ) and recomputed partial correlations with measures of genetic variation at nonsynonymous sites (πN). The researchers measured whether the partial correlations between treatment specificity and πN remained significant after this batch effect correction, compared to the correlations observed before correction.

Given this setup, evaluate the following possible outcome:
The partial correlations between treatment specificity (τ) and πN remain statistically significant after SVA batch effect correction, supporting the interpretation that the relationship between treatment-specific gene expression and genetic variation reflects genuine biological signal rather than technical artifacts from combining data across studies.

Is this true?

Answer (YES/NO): YES